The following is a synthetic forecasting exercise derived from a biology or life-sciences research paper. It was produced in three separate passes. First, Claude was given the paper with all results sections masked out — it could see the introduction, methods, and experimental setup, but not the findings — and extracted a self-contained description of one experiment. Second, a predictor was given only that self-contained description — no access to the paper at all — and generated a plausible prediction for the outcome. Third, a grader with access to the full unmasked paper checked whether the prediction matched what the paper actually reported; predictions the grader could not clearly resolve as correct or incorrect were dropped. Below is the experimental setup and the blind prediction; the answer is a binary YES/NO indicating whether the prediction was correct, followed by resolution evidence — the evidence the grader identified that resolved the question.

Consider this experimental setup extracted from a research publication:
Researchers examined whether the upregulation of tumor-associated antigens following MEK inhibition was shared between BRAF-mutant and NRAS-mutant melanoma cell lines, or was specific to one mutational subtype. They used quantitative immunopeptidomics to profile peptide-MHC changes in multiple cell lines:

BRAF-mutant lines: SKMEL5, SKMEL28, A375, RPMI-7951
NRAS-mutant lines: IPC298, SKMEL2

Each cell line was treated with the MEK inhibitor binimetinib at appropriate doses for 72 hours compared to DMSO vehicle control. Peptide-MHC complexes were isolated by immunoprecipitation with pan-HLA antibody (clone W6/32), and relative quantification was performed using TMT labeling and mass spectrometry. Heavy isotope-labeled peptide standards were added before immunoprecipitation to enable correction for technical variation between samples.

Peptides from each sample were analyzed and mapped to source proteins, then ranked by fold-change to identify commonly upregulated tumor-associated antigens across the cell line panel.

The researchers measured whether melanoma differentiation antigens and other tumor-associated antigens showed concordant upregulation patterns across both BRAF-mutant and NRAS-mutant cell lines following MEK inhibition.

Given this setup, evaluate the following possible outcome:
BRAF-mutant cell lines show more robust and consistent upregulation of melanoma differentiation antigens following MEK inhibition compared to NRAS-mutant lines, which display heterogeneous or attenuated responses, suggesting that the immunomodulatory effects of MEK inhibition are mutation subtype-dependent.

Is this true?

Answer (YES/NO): NO